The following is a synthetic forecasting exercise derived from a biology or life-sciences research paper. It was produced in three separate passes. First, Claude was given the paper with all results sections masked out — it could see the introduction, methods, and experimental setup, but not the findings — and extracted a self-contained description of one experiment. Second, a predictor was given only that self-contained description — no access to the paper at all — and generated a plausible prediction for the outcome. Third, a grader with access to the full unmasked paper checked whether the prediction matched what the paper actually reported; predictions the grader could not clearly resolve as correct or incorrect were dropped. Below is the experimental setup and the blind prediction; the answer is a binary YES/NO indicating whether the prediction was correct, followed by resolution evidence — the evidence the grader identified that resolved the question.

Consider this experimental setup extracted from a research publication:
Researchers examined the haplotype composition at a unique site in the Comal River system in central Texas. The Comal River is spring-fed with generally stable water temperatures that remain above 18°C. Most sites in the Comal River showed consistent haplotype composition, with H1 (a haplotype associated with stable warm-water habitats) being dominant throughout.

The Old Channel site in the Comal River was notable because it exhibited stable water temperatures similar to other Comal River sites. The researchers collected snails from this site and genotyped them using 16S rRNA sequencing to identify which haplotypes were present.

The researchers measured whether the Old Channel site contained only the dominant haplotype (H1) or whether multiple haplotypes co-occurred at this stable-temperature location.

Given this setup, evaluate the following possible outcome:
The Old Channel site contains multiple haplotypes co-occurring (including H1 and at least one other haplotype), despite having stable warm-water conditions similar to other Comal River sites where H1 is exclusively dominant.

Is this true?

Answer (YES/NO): YES